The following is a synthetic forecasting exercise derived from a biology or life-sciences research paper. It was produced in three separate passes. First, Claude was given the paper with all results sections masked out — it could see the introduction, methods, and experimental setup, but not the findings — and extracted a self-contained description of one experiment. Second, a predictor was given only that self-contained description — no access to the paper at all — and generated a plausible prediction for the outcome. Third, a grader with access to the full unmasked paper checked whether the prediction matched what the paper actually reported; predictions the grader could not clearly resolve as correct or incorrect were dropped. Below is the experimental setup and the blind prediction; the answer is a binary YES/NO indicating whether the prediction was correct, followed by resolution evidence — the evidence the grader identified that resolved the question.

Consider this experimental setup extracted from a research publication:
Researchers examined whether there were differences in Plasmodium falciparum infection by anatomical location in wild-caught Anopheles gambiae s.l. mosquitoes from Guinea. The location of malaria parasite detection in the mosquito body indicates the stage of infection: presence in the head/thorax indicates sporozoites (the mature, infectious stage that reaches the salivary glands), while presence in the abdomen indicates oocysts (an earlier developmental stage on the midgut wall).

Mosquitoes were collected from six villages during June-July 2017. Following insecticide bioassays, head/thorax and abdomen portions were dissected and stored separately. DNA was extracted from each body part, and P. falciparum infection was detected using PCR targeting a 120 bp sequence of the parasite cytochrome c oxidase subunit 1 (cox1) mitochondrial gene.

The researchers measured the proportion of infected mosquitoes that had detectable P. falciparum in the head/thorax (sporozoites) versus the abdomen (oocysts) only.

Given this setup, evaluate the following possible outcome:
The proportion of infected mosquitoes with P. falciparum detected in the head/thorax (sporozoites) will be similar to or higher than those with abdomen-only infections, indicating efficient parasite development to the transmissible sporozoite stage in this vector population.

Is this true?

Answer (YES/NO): NO